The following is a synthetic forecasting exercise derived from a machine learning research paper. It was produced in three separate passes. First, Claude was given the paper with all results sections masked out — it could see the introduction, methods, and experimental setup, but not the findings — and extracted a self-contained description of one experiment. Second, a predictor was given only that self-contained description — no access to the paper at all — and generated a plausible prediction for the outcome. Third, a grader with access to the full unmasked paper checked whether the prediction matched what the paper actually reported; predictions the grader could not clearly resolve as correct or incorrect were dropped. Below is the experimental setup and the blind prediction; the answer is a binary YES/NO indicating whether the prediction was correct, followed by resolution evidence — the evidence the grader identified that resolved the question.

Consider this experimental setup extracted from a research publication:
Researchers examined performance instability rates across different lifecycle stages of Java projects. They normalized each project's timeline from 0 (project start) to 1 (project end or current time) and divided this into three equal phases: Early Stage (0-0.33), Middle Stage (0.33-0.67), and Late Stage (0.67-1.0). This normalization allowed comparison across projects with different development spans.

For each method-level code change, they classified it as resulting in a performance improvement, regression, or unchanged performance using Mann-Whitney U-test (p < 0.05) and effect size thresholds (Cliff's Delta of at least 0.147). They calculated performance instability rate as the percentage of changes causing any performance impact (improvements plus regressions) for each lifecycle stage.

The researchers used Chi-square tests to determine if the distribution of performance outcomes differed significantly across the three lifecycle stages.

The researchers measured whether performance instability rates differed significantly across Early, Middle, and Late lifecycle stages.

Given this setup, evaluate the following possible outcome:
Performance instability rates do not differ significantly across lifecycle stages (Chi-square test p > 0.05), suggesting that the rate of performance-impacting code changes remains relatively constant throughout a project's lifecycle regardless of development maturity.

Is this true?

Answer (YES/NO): YES